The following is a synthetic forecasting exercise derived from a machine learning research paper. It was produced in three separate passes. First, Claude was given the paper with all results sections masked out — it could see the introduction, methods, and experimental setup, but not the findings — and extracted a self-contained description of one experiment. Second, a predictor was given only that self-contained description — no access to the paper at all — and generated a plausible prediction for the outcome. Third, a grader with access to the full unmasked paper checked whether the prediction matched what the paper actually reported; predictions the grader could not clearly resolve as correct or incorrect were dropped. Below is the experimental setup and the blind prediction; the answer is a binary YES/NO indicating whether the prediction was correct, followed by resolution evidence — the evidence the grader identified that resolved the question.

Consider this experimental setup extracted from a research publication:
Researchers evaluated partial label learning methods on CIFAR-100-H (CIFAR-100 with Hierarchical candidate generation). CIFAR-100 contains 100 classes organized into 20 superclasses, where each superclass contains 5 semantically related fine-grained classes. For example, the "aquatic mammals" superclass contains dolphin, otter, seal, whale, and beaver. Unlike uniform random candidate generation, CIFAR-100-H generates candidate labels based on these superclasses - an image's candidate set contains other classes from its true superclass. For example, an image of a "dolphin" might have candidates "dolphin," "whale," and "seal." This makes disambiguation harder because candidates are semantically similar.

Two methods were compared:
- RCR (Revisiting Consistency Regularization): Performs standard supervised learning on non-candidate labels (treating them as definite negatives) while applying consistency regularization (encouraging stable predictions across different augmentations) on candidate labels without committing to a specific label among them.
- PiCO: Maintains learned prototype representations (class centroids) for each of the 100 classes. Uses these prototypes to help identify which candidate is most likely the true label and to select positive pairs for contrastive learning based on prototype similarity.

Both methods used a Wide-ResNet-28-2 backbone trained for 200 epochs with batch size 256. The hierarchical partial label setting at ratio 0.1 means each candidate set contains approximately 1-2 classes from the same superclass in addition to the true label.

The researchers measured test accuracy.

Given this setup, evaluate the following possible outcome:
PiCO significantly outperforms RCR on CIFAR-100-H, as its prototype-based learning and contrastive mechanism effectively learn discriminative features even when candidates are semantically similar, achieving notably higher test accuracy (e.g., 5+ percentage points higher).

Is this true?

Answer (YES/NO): NO